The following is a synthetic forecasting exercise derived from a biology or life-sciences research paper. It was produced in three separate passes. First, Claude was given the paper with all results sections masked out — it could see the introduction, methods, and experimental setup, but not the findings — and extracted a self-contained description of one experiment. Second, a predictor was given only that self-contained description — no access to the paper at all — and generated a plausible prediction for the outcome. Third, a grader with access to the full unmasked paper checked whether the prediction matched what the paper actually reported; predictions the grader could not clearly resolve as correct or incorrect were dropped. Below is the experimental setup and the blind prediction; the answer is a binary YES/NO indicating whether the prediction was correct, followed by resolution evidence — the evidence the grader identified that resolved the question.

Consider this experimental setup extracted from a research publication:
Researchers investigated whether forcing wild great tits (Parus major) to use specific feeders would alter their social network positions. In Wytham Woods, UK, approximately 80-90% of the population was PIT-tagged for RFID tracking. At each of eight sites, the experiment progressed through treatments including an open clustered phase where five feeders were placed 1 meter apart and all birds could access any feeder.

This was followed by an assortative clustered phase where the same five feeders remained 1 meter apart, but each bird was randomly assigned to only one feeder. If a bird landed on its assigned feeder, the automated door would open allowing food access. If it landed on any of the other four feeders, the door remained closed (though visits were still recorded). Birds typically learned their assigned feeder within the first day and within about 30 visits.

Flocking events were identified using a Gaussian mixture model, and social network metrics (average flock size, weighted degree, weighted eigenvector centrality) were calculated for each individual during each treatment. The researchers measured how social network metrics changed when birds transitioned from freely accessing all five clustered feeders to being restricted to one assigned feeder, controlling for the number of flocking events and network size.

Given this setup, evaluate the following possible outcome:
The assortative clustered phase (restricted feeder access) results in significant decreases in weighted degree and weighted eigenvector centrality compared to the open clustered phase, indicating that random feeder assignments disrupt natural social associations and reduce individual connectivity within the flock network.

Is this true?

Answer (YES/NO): YES